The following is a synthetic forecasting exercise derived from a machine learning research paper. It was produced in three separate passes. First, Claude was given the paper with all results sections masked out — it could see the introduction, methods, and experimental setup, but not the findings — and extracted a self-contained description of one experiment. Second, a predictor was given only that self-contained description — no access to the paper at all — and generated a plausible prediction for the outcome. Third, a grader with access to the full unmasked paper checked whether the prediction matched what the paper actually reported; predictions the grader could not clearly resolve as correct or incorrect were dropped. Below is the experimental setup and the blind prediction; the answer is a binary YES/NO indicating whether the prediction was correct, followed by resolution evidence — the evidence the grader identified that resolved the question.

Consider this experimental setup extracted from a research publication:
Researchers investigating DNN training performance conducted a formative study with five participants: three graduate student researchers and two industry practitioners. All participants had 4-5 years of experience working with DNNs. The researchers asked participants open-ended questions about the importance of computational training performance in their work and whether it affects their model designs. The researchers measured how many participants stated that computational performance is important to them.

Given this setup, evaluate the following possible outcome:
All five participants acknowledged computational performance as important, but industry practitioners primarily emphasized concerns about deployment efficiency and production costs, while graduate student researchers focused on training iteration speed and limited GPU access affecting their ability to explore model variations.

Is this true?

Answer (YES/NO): NO